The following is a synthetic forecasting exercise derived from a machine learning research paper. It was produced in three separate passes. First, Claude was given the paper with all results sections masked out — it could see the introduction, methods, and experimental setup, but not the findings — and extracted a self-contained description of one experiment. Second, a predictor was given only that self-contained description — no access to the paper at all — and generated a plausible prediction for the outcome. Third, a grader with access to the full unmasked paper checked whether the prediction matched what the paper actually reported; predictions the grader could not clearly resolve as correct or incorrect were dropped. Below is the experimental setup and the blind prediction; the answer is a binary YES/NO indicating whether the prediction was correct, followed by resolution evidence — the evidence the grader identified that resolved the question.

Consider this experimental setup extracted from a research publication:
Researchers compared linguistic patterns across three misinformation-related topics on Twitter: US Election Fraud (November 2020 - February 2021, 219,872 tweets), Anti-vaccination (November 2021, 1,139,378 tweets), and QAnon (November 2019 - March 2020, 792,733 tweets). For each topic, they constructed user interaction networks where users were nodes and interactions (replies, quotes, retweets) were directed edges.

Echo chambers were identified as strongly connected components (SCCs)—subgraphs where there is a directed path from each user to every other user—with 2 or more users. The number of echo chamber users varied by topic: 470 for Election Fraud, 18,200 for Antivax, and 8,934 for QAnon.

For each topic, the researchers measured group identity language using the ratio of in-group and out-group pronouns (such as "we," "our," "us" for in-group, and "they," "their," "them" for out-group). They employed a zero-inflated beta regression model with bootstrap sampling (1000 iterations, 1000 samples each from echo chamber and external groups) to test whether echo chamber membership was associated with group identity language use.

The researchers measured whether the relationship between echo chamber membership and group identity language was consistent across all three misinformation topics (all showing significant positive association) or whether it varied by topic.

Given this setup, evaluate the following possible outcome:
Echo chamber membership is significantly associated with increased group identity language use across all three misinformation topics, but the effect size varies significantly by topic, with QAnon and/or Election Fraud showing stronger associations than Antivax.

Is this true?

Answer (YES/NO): NO